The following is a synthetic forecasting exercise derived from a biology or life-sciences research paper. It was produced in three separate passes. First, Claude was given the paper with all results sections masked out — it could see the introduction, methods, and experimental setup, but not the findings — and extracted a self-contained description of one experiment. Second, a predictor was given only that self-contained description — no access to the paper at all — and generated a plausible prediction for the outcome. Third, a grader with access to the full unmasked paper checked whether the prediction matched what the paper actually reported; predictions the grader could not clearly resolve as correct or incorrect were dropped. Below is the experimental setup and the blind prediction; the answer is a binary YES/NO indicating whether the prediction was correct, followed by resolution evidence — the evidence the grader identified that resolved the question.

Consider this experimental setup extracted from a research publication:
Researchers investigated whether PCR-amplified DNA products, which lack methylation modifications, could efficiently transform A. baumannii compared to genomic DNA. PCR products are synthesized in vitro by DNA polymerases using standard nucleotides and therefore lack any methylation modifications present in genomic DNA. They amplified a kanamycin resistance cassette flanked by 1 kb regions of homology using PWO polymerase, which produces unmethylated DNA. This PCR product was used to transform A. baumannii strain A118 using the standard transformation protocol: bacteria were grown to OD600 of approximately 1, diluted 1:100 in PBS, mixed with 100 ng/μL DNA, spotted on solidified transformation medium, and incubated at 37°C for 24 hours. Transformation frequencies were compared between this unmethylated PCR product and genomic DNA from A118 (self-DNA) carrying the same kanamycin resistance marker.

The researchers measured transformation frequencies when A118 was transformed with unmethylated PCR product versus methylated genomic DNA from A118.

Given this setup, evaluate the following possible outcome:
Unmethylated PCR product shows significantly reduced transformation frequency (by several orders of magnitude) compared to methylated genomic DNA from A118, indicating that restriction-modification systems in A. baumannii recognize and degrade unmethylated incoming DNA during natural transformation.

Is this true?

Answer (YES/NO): NO